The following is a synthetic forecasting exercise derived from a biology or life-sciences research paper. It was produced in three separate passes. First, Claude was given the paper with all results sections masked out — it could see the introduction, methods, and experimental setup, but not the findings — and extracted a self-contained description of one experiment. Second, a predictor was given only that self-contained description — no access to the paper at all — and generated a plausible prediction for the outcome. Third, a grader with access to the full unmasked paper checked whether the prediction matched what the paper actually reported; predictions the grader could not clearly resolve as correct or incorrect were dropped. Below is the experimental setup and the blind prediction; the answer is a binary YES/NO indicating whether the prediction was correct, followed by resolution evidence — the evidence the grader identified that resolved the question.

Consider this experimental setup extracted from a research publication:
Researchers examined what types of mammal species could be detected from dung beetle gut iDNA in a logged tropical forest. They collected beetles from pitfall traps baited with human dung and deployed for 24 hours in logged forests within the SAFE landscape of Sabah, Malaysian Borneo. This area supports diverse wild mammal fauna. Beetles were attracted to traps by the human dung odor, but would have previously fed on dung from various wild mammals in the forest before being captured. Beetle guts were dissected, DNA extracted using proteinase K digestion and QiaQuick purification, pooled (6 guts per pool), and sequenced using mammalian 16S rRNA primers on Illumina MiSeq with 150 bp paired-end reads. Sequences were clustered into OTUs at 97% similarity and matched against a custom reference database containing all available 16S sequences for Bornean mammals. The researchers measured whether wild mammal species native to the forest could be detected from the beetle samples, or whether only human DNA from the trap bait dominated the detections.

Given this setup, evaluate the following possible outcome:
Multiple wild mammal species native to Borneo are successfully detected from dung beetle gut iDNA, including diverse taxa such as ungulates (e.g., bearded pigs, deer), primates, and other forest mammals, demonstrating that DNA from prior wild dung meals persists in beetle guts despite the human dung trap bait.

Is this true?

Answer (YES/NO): NO